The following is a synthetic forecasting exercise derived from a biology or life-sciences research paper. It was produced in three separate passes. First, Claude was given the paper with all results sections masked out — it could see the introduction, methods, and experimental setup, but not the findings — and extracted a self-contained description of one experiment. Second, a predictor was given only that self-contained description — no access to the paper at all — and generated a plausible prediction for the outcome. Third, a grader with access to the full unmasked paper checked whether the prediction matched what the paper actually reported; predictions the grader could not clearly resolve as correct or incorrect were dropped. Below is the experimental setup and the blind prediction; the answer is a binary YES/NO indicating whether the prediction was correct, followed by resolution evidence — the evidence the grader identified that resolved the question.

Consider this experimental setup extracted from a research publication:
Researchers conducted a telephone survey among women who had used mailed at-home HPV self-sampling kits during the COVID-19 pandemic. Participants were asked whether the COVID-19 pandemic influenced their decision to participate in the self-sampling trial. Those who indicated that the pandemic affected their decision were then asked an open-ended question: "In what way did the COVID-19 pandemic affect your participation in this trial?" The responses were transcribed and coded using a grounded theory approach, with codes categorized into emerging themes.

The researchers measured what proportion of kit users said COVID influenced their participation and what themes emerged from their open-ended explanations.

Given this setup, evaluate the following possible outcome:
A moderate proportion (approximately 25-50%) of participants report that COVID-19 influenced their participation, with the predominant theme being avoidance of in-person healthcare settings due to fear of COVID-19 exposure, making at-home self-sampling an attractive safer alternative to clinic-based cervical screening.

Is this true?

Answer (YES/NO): NO